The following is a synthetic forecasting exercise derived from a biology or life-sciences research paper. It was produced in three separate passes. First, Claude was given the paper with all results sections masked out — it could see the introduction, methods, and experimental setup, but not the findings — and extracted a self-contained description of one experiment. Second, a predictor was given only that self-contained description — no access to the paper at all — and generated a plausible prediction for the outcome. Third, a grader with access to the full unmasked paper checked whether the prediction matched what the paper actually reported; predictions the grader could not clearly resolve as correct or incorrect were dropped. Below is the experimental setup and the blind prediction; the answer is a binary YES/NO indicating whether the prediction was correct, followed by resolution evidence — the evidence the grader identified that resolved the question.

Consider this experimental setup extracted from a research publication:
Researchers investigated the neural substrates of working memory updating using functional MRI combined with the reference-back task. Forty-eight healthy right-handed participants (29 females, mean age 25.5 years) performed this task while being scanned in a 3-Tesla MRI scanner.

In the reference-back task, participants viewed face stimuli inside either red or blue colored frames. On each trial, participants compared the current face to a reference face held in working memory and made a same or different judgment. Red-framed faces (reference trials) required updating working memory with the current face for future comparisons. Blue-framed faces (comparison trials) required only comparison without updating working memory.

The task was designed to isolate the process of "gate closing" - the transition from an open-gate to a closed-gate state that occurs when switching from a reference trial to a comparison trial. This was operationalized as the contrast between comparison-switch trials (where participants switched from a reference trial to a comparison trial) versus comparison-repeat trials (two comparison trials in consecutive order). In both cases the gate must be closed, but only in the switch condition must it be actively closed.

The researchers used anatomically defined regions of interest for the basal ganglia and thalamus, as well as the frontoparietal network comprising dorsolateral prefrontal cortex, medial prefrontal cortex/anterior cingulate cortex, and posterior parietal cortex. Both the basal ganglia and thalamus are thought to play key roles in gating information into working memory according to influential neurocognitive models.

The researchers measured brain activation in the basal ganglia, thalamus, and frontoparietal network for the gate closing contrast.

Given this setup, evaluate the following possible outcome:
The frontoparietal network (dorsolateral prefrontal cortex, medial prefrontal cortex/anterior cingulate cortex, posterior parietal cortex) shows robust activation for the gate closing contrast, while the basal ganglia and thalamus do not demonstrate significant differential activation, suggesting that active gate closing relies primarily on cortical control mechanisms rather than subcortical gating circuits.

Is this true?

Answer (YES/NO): NO